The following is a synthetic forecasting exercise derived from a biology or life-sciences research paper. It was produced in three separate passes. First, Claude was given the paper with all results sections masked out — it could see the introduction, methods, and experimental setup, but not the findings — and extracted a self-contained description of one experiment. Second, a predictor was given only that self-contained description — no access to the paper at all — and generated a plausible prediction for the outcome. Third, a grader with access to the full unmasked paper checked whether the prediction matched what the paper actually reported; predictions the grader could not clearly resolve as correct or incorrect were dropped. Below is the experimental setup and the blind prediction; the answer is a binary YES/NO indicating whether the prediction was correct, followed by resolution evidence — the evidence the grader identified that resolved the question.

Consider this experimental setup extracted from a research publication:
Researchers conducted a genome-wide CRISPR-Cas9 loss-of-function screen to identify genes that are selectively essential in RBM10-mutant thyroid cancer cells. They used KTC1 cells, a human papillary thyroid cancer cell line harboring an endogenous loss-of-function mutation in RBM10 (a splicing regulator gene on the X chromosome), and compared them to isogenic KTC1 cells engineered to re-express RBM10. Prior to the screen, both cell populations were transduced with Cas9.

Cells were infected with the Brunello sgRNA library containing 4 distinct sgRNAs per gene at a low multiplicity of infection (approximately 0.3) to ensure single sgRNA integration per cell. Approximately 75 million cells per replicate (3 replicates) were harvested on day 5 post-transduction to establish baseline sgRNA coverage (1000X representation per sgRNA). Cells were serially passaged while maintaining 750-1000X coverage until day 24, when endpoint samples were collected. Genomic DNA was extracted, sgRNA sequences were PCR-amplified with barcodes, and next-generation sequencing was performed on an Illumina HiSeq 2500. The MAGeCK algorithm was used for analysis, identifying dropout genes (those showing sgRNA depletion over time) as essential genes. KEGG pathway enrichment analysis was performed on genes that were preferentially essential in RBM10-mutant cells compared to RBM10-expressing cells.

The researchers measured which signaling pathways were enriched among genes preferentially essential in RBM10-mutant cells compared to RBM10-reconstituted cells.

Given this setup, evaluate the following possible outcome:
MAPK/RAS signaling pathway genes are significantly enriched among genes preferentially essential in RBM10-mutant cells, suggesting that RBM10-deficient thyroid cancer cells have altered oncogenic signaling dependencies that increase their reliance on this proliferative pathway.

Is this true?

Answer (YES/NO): NO